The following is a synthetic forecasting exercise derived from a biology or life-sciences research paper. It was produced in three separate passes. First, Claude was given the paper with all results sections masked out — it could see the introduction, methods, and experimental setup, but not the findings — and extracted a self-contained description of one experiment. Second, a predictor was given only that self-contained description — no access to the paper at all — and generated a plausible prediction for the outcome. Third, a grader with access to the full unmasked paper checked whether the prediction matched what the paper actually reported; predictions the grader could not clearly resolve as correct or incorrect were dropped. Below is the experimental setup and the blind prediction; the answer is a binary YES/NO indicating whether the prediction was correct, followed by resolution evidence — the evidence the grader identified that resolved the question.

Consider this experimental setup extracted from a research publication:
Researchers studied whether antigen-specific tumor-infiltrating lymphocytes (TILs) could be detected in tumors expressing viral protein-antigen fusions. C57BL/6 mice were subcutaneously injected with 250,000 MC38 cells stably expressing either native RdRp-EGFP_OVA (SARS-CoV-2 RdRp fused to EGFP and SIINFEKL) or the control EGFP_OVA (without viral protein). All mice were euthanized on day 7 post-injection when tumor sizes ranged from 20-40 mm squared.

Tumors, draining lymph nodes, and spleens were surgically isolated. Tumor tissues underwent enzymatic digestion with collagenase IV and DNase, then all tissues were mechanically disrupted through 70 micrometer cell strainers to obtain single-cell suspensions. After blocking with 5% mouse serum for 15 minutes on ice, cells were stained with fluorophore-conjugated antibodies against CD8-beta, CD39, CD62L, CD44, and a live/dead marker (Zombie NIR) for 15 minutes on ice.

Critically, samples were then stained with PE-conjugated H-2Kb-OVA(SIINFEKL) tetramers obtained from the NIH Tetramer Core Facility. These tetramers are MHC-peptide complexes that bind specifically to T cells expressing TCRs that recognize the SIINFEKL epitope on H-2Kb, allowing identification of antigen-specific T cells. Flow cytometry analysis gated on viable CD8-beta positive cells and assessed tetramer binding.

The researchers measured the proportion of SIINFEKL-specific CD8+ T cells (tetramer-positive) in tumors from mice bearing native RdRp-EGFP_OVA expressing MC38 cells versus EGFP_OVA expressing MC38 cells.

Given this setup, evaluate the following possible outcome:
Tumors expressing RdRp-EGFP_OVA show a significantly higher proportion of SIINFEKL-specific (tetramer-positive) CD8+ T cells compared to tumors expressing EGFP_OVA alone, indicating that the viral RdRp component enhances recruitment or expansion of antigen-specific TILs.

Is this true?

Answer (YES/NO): NO